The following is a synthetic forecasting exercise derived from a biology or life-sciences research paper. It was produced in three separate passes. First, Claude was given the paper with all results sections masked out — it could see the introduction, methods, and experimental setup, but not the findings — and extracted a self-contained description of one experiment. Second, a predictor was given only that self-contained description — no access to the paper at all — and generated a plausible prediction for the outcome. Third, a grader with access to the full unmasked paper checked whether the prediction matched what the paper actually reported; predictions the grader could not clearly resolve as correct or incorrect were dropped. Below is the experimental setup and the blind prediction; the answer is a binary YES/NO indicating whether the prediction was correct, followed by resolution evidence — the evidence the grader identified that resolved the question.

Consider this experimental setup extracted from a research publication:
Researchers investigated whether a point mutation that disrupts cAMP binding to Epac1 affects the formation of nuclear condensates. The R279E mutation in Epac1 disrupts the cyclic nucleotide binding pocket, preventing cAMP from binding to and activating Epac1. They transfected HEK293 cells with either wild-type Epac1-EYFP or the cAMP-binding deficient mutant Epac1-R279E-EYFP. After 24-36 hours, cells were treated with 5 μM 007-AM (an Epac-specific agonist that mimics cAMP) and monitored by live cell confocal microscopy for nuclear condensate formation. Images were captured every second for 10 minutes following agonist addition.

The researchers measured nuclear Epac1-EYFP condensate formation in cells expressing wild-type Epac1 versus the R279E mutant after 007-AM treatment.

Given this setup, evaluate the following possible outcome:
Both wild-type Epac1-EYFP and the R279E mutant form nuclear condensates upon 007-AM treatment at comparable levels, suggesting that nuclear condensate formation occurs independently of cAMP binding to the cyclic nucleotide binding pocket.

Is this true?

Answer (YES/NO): NO